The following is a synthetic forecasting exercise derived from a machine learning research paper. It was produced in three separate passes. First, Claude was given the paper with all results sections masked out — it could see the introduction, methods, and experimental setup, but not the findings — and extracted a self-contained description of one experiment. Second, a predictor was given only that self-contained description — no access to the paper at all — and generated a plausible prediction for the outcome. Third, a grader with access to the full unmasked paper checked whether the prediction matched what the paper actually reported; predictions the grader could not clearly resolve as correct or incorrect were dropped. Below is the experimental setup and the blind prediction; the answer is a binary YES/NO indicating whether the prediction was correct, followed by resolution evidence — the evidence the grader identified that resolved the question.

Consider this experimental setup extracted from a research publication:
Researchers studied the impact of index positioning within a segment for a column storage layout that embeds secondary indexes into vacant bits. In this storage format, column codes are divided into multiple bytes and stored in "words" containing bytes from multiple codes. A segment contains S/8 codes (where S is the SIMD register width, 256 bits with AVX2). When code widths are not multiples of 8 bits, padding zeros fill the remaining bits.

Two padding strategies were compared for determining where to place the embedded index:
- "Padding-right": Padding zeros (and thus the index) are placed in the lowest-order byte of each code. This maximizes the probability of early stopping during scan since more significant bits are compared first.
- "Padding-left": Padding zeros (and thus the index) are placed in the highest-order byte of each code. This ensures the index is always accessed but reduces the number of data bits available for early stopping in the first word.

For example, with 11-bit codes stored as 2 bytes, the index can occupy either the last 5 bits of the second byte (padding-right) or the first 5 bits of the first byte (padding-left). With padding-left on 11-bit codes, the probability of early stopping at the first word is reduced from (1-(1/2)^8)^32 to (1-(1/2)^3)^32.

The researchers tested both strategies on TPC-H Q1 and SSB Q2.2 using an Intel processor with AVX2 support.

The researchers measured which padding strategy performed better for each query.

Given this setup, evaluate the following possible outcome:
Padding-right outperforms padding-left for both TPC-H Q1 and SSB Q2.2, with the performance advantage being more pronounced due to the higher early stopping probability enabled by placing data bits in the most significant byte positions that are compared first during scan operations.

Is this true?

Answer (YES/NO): NO